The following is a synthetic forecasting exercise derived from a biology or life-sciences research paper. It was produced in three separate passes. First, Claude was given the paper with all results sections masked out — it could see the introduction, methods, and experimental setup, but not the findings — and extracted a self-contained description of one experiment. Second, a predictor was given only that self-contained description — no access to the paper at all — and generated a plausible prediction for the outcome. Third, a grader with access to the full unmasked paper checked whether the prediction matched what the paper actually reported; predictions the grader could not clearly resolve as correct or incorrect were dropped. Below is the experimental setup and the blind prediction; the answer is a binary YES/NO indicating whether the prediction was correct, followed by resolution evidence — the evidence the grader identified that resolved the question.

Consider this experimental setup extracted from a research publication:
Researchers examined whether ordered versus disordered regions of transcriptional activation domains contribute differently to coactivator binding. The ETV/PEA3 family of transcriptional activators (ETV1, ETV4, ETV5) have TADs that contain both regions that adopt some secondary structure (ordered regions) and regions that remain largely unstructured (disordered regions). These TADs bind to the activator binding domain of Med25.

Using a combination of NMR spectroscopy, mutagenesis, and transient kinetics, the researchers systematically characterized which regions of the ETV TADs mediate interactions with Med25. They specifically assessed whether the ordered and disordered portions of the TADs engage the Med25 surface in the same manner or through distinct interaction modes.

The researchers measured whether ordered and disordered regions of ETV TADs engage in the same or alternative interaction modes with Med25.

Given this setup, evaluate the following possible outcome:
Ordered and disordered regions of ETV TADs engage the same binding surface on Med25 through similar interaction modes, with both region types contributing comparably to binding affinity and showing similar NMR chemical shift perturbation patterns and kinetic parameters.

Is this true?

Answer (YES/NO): NO